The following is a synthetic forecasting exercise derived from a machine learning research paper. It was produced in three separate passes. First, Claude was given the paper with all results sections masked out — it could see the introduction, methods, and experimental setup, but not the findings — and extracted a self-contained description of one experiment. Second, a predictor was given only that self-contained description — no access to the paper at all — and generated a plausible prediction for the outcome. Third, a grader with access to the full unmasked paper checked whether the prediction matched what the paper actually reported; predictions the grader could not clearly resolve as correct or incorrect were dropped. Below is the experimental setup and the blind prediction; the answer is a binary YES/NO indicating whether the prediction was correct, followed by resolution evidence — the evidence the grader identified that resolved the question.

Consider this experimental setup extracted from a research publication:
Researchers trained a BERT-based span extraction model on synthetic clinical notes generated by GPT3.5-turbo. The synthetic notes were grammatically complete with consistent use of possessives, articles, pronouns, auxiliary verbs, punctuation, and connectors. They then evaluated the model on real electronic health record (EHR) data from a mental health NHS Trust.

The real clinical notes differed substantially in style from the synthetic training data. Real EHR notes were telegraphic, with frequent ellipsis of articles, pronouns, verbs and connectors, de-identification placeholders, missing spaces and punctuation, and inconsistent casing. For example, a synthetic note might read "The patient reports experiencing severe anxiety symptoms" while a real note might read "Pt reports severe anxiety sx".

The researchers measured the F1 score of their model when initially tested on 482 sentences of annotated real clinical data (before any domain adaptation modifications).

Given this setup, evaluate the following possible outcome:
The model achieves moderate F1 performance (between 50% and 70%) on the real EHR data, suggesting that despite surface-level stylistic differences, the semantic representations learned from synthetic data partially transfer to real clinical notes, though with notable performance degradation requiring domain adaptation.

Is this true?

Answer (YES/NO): NO